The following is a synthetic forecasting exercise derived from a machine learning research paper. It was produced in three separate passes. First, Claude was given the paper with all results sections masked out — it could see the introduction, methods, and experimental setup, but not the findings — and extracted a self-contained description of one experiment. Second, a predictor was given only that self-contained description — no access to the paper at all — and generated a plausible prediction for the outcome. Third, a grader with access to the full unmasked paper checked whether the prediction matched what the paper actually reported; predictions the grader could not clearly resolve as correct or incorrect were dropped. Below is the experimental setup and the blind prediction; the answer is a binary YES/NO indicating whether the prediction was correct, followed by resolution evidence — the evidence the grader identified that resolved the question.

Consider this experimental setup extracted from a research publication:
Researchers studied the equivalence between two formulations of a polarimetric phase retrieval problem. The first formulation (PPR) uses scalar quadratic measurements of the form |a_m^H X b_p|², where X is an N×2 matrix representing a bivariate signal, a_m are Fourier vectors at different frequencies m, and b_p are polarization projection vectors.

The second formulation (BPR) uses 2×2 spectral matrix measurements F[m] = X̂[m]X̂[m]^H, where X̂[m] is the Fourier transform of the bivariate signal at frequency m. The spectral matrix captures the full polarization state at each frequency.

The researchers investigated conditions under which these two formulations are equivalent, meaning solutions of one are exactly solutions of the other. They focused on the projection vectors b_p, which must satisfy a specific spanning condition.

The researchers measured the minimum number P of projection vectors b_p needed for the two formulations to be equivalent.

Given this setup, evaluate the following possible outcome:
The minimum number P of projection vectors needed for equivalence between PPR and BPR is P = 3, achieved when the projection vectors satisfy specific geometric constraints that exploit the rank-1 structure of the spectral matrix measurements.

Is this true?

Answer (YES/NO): NO